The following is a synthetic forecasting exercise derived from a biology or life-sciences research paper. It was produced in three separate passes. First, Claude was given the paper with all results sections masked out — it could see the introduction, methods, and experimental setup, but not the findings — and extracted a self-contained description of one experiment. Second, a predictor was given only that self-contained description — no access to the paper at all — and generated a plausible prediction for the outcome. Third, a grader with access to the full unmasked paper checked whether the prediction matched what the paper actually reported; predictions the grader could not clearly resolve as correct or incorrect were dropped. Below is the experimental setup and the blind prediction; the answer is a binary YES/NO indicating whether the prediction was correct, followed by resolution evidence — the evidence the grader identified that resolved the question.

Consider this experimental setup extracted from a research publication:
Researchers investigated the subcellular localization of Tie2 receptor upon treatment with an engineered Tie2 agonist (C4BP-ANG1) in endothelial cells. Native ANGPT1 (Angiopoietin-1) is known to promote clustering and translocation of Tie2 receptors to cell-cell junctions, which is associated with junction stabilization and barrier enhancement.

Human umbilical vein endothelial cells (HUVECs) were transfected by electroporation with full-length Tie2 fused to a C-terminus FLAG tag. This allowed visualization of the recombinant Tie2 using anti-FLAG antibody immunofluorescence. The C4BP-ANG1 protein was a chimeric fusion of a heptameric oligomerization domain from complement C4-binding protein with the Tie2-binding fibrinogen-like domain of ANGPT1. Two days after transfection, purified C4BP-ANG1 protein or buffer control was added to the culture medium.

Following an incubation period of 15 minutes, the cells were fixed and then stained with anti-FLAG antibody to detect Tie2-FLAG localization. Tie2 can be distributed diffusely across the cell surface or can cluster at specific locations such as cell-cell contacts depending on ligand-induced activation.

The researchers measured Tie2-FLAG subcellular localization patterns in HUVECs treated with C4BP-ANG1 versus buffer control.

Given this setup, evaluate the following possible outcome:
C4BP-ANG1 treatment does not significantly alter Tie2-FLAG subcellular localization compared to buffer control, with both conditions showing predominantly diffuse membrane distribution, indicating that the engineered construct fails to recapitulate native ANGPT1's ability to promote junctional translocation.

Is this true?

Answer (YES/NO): NO